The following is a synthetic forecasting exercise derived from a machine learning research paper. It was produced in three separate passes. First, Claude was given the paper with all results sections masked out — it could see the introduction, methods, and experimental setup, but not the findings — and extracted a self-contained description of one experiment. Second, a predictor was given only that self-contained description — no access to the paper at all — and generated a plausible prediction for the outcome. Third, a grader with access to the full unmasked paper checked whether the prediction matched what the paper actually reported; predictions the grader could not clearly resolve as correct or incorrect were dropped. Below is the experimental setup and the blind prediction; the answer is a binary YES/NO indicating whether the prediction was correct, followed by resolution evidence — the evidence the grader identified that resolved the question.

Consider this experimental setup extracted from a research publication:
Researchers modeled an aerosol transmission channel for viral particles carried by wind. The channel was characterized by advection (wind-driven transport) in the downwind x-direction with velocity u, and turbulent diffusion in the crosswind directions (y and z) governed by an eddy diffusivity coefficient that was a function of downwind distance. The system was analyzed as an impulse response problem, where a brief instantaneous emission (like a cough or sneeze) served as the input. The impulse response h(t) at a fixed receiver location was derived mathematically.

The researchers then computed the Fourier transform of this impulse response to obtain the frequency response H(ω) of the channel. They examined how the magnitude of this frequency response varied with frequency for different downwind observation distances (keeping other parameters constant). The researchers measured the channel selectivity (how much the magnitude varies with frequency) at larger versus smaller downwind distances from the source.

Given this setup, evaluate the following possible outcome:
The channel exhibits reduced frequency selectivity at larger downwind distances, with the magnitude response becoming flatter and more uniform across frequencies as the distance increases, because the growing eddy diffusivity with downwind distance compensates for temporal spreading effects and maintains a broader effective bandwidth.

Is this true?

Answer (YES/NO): NO